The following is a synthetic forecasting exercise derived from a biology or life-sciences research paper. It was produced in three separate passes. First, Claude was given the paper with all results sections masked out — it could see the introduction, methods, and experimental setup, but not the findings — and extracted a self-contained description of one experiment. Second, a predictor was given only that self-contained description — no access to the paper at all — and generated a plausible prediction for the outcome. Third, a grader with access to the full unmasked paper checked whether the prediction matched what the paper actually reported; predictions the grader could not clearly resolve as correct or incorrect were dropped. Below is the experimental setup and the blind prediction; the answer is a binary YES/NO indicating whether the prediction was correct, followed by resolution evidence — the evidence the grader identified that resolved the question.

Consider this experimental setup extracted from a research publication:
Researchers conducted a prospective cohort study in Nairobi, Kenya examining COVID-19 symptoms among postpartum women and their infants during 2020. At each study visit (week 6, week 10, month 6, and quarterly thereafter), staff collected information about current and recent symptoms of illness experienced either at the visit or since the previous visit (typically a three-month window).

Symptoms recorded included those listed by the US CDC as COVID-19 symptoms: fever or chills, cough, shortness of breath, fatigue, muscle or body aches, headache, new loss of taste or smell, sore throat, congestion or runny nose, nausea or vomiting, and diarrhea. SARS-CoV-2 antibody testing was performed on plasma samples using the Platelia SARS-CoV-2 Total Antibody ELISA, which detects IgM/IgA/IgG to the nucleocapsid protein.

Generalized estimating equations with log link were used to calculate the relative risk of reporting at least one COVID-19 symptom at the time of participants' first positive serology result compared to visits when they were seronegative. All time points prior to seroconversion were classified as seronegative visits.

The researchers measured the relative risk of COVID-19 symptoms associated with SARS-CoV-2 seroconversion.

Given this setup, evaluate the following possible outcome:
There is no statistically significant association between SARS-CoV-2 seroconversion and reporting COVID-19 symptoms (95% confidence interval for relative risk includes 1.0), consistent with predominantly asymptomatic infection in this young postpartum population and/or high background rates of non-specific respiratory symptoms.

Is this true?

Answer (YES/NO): NO